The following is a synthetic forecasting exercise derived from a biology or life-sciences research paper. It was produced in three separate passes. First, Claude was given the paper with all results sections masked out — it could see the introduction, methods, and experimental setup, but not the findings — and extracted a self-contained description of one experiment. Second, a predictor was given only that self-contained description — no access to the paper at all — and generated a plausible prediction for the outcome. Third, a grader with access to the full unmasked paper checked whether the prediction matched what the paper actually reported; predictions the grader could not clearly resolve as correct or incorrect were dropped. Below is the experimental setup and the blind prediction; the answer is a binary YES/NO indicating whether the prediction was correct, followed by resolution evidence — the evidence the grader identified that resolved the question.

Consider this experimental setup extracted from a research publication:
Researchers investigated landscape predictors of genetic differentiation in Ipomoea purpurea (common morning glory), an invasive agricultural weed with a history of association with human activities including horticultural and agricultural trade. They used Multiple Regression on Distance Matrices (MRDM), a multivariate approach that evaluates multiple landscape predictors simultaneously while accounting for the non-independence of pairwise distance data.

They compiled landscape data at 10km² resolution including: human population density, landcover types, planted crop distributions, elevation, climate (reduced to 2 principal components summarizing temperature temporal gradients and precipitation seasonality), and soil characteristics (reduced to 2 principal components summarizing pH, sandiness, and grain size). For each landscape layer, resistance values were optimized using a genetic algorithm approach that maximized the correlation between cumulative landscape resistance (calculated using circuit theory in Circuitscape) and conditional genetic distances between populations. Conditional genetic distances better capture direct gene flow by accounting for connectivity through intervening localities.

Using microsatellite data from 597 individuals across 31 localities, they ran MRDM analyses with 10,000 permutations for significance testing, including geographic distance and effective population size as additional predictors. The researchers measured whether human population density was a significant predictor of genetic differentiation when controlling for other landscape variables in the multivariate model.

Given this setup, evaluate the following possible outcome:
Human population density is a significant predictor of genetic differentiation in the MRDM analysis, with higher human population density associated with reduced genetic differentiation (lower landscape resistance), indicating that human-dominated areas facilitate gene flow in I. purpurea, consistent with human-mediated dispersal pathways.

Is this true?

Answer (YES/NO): NO